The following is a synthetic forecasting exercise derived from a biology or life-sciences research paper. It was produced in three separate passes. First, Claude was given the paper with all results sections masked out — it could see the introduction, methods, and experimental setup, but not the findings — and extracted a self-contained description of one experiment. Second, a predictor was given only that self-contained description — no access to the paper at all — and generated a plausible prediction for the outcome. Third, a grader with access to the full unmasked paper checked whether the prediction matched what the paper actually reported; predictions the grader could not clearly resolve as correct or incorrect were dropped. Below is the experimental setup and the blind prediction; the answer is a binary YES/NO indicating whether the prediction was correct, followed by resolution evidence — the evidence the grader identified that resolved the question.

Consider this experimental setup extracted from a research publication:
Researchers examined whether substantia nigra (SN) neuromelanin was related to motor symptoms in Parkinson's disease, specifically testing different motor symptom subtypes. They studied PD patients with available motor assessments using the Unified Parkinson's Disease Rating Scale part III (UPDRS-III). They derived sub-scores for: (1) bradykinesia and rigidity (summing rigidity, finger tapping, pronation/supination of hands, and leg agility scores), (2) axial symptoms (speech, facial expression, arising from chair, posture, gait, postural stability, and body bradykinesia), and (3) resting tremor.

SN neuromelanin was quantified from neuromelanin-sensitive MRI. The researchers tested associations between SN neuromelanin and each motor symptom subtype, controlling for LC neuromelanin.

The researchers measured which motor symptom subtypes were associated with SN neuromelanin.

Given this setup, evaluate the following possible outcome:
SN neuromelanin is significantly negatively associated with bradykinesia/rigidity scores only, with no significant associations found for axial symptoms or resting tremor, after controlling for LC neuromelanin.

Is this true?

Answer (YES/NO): NO